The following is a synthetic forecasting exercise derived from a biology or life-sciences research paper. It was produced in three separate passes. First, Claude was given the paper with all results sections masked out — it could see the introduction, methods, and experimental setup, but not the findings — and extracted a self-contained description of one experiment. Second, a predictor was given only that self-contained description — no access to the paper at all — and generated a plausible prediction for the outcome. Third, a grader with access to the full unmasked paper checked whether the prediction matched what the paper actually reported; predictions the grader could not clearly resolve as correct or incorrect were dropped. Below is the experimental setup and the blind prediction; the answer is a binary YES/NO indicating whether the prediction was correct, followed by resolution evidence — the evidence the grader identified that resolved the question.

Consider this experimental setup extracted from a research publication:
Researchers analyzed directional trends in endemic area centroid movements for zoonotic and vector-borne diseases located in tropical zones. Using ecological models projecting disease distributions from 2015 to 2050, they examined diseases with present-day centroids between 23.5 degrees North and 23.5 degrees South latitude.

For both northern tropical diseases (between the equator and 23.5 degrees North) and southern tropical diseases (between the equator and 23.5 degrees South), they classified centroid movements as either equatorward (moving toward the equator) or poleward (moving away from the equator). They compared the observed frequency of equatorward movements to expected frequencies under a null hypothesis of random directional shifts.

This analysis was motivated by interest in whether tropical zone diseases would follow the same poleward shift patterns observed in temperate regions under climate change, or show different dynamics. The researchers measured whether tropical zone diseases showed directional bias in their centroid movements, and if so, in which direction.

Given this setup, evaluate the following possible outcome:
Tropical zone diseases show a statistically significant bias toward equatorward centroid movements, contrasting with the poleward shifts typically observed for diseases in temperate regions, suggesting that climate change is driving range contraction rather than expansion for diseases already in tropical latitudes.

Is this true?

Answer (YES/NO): NO